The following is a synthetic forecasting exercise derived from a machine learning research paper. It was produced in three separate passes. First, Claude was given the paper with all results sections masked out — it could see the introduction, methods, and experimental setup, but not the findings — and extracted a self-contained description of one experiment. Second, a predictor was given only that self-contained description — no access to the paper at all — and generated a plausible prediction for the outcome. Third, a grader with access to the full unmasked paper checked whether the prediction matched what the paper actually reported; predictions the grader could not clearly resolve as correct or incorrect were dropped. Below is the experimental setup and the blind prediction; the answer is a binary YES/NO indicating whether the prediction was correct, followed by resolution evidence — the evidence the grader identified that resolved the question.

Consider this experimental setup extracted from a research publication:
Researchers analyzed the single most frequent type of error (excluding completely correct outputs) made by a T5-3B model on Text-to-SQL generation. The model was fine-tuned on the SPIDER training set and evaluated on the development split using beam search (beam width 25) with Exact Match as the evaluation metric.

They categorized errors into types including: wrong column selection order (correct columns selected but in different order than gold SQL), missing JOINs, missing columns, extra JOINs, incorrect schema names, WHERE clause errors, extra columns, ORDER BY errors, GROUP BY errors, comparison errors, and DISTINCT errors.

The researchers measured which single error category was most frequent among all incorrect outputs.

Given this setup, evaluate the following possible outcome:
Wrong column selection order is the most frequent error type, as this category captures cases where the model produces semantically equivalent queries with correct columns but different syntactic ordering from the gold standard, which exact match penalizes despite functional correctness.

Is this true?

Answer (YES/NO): YES